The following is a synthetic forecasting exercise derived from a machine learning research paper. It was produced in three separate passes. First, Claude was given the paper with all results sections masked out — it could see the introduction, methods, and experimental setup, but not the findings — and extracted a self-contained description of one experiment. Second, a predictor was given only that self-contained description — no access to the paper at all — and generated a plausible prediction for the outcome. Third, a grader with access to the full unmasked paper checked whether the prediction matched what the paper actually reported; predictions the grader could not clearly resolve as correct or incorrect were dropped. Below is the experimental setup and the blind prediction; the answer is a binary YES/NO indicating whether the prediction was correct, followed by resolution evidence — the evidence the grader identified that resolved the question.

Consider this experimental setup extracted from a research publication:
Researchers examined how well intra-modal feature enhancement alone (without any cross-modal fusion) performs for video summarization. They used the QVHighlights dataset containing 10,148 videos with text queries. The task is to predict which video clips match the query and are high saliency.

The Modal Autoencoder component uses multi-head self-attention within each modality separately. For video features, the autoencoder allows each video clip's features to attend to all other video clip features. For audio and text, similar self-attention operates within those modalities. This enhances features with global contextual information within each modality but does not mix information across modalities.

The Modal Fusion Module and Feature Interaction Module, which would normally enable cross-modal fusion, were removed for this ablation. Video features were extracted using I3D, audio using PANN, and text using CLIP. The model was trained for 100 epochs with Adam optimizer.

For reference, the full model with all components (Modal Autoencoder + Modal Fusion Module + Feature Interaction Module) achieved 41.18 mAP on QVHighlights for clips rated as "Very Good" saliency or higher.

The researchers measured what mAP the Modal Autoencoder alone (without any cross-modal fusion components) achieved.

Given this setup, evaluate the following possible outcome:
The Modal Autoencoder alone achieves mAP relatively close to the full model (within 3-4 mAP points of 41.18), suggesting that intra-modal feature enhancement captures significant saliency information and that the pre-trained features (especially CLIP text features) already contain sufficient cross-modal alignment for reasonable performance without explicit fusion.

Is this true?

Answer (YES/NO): NO